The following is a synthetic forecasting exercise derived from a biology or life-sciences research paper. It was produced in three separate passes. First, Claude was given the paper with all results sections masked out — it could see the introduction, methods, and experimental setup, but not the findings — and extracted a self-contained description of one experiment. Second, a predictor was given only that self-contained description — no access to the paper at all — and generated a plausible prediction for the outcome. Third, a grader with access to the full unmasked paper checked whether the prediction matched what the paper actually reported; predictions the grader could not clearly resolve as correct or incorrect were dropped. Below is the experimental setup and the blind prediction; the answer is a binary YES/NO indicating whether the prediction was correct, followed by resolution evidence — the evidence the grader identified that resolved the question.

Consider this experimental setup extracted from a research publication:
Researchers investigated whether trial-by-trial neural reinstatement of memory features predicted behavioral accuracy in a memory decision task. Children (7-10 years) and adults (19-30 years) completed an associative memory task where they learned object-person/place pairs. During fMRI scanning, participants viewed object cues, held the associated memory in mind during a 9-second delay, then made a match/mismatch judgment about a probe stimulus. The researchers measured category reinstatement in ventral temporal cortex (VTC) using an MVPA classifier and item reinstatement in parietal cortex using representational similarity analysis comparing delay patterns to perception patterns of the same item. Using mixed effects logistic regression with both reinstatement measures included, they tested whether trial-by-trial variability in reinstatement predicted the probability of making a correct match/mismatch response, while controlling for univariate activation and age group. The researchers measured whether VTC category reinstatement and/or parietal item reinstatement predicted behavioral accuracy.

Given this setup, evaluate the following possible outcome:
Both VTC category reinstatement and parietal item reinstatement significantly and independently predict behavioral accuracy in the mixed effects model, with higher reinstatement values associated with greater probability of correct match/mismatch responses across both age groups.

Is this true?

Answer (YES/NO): NO